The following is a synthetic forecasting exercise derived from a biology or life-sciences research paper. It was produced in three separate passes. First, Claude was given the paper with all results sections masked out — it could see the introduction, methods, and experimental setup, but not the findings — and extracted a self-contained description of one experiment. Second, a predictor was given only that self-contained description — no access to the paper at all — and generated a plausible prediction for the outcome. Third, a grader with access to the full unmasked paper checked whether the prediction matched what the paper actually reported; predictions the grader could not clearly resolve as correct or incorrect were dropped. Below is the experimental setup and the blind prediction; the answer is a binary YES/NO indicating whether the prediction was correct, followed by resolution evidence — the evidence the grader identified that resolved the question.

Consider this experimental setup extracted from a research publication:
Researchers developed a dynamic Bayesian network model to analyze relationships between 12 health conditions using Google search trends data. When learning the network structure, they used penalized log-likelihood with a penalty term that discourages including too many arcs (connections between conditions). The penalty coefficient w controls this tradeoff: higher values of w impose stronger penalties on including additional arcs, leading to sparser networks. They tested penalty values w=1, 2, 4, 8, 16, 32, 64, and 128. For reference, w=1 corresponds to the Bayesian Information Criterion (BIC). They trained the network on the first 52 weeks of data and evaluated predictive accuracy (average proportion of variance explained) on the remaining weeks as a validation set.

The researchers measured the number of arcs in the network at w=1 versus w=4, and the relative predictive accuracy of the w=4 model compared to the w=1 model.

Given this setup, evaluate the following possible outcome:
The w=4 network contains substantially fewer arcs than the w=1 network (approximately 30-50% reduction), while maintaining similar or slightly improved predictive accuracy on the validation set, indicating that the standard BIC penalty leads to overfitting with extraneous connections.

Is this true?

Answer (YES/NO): NO